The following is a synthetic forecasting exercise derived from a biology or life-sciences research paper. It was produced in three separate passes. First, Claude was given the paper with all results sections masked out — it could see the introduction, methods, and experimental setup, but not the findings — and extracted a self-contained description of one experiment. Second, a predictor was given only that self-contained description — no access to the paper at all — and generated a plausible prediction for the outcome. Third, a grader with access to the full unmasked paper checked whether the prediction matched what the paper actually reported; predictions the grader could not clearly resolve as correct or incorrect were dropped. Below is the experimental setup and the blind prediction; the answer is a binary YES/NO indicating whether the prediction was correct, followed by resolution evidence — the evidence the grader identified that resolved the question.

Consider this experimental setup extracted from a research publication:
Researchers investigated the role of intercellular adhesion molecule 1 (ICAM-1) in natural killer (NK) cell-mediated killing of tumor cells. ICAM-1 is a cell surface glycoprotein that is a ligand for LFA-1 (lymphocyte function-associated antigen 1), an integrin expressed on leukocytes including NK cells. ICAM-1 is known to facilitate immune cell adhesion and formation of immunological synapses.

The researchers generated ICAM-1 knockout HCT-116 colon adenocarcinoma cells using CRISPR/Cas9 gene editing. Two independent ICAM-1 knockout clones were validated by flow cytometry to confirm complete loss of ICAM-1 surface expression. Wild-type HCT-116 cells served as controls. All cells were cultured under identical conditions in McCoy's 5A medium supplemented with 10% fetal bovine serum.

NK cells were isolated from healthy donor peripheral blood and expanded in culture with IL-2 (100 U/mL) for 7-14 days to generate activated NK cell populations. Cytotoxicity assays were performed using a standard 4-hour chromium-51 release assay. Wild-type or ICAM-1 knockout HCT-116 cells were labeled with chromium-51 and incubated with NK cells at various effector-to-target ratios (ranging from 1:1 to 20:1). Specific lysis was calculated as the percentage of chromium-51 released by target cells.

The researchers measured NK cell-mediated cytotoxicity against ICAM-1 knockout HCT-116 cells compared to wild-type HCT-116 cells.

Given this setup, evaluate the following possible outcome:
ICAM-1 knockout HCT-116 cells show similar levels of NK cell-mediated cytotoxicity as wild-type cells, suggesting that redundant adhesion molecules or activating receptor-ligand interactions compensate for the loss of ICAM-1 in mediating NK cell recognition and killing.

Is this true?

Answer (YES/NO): NO